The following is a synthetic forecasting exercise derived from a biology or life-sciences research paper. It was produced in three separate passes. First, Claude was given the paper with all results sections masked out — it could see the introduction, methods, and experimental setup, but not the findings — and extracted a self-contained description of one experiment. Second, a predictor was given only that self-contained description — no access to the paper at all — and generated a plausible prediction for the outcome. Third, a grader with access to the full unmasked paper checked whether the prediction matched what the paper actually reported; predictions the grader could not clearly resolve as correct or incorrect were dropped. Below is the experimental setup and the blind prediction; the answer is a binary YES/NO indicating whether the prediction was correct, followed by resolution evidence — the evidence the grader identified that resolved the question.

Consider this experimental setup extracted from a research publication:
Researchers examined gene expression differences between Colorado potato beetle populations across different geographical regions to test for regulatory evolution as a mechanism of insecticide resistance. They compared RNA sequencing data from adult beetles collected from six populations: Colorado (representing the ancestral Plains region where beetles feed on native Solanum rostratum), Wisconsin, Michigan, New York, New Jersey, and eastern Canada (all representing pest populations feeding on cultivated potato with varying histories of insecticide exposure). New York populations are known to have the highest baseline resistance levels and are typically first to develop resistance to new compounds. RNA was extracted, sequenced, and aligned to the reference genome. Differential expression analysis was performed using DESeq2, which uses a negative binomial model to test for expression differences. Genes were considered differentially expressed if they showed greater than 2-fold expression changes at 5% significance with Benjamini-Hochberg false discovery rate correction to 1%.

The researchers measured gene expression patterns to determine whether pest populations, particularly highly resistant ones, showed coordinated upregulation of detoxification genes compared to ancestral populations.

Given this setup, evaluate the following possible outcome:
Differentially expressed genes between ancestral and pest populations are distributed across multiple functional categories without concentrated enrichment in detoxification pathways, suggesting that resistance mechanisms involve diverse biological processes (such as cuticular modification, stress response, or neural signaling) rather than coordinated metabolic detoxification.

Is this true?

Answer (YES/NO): NO